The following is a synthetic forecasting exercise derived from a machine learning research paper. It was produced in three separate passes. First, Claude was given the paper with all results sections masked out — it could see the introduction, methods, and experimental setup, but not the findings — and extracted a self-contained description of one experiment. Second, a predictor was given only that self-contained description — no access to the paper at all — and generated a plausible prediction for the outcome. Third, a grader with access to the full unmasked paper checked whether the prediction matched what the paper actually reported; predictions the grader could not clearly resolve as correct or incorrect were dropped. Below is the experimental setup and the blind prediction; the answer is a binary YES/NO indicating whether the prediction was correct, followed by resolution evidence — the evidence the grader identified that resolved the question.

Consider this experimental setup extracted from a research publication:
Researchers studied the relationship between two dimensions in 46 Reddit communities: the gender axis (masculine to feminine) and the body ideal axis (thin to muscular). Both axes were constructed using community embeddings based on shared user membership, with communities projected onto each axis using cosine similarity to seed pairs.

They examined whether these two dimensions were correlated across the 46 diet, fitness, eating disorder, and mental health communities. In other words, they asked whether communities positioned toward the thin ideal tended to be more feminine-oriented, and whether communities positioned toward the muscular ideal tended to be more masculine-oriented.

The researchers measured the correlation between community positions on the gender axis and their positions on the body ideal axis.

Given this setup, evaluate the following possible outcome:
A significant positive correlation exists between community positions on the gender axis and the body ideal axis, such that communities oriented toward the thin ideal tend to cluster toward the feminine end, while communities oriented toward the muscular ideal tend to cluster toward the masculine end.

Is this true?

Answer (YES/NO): YES